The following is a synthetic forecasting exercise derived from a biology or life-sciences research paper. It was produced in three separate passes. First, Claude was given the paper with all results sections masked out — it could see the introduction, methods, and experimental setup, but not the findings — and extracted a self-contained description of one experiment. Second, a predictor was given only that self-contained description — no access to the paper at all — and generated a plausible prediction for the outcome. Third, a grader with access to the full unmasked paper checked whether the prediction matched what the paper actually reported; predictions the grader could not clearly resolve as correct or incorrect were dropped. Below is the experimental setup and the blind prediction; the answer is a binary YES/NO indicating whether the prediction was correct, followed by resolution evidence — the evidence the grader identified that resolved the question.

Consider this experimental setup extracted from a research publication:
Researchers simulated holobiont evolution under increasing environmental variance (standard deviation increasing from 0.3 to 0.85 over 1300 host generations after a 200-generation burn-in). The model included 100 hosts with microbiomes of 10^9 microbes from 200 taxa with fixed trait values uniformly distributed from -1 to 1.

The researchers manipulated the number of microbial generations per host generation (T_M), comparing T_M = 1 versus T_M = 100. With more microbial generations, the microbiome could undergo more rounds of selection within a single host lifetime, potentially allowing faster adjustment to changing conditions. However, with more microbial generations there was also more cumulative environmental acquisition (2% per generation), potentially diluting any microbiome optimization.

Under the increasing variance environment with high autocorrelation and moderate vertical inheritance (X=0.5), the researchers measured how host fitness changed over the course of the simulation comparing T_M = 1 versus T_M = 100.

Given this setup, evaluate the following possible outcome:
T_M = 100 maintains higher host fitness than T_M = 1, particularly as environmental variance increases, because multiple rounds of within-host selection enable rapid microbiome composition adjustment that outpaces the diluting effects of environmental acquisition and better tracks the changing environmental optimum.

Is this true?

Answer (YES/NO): YES